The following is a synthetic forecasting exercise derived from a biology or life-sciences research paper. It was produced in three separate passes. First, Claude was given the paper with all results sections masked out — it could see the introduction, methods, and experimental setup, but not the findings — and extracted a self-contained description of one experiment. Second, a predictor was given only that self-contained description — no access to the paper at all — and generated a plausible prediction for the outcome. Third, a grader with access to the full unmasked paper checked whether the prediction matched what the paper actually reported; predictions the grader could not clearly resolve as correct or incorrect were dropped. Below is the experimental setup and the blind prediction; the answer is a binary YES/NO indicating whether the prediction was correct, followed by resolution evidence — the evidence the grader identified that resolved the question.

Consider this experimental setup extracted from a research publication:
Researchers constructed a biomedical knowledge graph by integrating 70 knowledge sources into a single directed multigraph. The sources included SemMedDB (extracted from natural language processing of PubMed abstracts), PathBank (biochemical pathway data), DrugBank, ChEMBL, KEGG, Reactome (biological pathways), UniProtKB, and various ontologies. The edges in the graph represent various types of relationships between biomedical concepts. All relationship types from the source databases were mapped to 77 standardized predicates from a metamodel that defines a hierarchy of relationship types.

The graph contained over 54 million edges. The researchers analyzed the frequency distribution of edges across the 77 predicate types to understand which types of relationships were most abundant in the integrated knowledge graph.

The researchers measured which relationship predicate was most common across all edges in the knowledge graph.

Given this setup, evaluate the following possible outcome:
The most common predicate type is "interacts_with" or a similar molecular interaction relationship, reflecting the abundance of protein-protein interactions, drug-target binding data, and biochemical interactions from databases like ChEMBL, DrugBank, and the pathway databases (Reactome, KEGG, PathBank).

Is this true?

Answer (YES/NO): NO